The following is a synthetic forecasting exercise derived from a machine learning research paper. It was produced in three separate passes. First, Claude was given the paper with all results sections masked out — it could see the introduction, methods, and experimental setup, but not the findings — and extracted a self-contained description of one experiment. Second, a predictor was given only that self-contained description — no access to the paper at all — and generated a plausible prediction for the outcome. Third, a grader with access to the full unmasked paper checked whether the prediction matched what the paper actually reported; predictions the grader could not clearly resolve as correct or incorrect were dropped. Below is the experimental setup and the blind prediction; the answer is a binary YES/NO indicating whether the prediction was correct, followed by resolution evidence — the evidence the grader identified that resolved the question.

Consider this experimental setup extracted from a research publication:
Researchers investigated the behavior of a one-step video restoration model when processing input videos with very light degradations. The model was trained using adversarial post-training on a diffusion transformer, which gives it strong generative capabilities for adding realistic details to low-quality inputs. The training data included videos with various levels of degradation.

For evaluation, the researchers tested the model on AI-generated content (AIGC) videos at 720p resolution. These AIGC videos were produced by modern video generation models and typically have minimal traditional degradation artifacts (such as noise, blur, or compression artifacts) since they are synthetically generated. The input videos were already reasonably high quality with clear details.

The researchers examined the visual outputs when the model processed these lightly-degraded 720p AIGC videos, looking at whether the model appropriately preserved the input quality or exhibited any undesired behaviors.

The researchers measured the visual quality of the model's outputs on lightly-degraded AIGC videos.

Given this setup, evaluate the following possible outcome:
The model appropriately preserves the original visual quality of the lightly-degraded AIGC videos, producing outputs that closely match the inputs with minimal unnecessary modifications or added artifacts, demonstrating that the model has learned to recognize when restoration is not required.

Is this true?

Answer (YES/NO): NO